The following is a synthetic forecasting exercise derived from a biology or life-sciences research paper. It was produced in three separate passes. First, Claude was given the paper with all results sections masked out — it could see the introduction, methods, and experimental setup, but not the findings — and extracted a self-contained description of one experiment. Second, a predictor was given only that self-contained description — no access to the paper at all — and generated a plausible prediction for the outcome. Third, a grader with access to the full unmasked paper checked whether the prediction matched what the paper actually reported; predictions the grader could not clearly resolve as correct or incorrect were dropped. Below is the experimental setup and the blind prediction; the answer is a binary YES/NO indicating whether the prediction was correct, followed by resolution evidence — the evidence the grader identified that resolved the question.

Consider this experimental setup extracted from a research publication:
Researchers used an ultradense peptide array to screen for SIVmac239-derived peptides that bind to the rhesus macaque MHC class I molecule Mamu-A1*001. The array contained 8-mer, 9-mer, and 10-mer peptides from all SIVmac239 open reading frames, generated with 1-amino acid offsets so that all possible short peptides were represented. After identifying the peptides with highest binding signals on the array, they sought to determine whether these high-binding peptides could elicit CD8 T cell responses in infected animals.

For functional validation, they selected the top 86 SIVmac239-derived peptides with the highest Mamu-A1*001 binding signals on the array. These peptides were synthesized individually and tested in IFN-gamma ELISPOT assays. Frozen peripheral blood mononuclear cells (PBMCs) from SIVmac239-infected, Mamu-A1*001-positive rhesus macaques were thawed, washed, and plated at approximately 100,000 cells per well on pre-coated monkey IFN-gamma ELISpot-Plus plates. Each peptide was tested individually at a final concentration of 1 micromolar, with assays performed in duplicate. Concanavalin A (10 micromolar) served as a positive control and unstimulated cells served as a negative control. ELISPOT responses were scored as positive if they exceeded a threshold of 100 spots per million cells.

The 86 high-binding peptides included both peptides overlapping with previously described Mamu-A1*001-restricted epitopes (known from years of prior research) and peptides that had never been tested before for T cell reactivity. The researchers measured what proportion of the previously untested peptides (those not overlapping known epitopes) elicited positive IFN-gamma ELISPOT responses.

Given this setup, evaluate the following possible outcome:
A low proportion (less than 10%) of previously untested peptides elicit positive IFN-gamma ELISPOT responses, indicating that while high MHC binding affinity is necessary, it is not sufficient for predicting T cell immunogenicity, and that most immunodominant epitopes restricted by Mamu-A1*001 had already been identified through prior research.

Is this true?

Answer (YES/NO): YES